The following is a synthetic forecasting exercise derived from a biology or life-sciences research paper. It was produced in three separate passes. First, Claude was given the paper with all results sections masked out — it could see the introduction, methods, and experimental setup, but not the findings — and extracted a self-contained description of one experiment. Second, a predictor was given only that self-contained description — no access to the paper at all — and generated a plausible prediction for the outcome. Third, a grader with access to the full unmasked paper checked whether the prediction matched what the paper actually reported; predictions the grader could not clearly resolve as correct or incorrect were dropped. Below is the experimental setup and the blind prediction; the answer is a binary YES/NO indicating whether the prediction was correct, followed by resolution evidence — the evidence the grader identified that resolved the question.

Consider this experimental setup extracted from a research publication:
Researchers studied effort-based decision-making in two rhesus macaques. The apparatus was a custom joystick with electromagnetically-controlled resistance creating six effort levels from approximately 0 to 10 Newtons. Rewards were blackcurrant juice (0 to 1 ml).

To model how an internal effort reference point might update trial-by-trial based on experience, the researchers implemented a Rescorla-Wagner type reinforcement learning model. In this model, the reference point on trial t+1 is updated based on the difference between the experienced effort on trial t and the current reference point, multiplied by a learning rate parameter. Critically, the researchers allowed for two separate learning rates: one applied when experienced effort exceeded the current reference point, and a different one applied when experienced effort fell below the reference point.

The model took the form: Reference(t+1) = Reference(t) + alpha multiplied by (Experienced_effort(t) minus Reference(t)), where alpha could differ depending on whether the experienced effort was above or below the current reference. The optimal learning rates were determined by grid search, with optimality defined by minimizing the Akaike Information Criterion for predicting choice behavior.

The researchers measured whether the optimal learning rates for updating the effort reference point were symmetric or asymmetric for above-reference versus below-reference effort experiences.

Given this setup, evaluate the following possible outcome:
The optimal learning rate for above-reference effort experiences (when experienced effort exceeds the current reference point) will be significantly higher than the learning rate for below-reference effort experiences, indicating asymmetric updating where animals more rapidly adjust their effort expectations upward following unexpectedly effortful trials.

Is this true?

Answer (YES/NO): YES